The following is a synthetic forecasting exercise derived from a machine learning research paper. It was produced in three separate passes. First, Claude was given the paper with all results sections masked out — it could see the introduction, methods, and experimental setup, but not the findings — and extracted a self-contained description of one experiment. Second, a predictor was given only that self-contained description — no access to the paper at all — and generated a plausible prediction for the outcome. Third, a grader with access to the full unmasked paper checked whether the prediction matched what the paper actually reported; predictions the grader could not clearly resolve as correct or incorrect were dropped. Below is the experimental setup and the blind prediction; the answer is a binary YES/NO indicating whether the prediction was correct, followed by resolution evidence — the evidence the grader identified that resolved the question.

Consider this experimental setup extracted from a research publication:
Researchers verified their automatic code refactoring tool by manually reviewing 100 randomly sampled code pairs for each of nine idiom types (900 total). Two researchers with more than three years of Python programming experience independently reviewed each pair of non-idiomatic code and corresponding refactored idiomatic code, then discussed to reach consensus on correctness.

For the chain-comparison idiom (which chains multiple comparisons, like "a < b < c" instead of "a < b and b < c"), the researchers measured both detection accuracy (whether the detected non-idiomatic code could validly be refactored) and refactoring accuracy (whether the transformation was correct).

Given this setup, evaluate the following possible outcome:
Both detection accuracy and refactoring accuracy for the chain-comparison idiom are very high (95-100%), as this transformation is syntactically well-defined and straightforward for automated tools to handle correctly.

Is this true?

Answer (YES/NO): YES